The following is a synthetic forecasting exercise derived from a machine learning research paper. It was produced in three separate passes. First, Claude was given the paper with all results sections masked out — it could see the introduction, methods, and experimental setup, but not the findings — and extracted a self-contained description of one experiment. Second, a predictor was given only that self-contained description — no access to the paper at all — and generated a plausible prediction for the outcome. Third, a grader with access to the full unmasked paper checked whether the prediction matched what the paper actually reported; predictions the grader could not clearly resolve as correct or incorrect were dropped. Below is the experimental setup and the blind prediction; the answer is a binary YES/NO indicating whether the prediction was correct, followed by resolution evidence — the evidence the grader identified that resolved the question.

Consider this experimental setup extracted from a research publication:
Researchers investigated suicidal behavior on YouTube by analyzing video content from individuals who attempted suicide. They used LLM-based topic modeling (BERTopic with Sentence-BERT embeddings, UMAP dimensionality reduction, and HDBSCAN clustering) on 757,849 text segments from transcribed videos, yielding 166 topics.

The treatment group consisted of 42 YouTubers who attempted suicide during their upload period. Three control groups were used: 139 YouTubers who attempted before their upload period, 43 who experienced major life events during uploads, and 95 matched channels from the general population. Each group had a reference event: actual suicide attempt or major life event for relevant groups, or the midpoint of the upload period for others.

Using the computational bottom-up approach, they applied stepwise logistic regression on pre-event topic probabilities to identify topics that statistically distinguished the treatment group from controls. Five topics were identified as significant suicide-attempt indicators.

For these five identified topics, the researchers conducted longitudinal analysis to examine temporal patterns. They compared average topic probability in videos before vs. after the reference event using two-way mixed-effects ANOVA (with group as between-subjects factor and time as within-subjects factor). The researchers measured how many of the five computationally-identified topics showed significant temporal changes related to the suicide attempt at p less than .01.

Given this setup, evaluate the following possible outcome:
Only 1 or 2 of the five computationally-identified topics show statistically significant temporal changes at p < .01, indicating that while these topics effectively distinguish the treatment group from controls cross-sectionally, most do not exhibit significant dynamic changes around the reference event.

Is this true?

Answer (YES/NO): YES